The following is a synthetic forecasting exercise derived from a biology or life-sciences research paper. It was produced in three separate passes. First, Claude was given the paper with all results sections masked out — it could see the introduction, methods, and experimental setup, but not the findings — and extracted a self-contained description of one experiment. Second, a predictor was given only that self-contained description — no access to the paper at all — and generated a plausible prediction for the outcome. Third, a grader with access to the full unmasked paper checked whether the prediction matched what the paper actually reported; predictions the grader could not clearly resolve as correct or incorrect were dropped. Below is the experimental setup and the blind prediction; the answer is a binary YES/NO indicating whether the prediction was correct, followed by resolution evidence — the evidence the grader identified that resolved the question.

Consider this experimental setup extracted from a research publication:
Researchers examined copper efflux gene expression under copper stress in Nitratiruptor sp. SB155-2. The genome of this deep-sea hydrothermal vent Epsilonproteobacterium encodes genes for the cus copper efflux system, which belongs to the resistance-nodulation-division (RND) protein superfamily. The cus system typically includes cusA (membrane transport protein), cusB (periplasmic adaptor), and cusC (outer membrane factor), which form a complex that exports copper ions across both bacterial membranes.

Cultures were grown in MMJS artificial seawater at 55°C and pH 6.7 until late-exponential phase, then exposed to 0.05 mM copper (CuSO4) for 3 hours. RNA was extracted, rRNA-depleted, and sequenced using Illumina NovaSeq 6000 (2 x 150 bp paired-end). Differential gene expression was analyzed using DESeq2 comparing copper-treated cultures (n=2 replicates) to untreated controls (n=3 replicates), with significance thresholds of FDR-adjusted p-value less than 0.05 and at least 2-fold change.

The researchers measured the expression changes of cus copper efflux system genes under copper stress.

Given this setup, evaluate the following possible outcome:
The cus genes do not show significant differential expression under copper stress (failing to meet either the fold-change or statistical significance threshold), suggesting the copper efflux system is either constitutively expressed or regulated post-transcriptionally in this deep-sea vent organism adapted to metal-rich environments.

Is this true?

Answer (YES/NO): YES